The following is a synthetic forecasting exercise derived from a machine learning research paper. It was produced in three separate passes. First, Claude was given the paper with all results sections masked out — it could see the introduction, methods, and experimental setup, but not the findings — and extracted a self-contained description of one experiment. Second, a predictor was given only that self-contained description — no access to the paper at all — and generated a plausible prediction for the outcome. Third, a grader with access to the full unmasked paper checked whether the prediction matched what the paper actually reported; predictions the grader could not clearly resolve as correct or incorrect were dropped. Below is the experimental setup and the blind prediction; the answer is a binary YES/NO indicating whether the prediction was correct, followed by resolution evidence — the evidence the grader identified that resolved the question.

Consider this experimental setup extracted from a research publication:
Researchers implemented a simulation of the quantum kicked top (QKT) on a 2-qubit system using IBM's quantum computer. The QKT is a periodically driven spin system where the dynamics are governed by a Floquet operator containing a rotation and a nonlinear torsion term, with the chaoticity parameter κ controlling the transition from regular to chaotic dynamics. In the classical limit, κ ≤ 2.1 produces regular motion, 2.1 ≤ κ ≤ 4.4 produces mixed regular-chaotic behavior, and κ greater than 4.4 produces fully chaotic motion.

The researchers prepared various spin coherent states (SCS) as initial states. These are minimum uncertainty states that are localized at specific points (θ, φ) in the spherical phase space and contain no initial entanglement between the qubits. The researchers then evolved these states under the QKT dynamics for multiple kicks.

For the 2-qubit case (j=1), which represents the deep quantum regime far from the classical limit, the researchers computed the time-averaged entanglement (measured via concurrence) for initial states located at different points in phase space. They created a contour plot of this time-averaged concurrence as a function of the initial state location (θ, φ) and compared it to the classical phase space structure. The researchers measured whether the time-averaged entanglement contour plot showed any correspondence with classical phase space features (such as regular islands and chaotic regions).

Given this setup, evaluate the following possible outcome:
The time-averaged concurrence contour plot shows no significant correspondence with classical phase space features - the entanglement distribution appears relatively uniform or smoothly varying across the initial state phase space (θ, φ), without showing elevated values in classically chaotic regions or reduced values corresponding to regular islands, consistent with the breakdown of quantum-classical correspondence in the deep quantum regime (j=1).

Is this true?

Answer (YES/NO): NO